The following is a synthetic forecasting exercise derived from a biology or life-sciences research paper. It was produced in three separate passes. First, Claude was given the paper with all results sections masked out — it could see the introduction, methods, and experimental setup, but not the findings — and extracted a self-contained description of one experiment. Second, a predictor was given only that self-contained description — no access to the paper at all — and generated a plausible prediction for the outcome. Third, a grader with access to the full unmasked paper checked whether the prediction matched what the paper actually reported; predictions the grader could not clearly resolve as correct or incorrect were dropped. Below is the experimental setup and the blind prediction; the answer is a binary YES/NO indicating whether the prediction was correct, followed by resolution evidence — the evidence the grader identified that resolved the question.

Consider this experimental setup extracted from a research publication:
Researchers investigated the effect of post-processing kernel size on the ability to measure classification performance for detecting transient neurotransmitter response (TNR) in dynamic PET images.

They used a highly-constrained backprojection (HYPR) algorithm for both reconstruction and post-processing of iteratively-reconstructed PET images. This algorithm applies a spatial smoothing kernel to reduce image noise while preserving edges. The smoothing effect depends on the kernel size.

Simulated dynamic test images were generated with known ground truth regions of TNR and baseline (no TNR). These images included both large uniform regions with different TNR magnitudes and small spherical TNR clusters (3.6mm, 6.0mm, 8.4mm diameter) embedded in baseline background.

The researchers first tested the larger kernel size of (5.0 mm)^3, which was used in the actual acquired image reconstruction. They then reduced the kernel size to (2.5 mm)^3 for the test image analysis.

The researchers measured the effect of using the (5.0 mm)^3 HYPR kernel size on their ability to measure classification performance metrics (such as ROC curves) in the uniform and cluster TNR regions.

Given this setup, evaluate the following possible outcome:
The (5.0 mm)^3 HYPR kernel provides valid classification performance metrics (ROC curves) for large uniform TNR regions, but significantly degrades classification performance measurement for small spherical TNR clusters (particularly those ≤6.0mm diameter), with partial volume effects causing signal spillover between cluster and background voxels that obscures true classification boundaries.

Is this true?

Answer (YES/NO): NO